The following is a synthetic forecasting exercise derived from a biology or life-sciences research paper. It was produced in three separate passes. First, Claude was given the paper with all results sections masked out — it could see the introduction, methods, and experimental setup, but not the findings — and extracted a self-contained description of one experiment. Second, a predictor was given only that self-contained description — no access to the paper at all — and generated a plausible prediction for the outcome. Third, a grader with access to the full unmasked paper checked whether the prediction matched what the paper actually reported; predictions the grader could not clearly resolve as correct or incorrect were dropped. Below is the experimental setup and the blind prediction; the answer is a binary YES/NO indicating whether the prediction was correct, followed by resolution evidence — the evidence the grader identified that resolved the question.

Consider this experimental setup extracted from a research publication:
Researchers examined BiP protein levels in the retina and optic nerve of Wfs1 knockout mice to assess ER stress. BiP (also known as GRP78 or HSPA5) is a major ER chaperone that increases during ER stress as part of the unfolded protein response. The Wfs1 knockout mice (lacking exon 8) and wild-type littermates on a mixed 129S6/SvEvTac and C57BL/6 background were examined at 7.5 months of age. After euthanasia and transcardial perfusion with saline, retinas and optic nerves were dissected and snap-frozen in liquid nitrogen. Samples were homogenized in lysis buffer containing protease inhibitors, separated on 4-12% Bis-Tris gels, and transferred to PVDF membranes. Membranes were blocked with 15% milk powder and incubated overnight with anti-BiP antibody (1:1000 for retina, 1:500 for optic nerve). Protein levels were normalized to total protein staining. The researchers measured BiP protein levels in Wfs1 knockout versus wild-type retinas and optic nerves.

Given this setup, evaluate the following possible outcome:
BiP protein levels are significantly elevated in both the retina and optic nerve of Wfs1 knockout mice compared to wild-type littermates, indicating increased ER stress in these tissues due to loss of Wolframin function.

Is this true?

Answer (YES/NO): YES